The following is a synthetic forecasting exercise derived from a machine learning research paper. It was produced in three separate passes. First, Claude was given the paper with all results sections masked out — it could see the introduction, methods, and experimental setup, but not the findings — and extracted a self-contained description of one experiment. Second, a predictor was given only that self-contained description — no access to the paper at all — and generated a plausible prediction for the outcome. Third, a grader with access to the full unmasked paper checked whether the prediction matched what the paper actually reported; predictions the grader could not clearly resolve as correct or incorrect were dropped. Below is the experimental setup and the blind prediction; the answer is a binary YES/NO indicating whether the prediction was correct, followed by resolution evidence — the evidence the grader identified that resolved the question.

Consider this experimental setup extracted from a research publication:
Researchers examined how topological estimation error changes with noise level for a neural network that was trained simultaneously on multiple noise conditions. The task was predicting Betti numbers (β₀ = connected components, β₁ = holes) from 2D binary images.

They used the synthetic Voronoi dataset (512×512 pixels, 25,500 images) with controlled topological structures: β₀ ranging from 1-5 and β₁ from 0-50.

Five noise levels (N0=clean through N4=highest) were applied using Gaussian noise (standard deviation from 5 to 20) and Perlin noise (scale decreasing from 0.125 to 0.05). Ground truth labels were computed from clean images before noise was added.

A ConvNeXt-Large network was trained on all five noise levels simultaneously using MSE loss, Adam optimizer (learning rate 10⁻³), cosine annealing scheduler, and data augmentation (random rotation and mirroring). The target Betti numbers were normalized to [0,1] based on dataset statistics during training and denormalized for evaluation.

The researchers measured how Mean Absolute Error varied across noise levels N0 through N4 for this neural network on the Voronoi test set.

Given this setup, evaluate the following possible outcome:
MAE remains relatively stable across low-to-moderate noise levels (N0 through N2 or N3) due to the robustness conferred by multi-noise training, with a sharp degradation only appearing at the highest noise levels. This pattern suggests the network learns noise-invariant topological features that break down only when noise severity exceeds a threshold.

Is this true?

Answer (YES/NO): NO